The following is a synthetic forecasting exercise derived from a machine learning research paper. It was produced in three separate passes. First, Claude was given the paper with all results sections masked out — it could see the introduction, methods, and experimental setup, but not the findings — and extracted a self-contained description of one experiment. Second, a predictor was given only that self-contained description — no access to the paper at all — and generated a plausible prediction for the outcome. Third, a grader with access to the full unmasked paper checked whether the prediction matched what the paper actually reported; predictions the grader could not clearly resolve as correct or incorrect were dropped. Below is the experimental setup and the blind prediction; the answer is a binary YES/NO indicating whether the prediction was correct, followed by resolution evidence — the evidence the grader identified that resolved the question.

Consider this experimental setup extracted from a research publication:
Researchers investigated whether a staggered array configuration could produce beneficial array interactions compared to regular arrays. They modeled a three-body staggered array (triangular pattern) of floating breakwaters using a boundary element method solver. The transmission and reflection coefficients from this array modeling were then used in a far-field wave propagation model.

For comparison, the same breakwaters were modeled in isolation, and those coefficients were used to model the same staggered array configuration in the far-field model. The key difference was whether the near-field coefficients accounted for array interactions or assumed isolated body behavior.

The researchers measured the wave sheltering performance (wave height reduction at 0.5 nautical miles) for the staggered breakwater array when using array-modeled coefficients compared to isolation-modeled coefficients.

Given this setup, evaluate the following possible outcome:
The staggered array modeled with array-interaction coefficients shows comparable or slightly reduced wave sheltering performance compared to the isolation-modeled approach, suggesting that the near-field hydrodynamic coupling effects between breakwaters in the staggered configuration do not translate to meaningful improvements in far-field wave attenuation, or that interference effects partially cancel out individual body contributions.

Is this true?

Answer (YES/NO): NO